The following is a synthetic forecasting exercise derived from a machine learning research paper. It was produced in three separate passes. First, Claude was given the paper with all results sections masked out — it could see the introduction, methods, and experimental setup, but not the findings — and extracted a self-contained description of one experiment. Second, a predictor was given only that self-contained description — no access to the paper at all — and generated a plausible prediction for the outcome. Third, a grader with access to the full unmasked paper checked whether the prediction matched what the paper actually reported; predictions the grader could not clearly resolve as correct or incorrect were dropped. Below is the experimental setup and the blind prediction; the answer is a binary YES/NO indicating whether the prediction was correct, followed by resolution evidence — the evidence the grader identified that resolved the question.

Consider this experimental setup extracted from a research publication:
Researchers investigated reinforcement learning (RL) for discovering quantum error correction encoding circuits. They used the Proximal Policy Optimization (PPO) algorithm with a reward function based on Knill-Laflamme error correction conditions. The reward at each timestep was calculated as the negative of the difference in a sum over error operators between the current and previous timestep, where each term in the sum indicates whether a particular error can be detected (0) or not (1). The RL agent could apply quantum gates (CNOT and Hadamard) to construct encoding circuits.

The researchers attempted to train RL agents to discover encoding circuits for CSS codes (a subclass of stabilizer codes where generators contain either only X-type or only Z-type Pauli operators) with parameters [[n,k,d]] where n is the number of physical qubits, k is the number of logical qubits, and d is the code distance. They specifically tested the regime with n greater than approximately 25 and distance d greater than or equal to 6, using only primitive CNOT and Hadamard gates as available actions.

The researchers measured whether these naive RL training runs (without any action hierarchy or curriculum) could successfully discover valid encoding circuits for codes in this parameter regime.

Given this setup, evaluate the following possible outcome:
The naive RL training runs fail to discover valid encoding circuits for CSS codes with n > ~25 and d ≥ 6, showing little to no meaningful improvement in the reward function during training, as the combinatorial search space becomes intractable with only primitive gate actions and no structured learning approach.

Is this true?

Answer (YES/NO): YES